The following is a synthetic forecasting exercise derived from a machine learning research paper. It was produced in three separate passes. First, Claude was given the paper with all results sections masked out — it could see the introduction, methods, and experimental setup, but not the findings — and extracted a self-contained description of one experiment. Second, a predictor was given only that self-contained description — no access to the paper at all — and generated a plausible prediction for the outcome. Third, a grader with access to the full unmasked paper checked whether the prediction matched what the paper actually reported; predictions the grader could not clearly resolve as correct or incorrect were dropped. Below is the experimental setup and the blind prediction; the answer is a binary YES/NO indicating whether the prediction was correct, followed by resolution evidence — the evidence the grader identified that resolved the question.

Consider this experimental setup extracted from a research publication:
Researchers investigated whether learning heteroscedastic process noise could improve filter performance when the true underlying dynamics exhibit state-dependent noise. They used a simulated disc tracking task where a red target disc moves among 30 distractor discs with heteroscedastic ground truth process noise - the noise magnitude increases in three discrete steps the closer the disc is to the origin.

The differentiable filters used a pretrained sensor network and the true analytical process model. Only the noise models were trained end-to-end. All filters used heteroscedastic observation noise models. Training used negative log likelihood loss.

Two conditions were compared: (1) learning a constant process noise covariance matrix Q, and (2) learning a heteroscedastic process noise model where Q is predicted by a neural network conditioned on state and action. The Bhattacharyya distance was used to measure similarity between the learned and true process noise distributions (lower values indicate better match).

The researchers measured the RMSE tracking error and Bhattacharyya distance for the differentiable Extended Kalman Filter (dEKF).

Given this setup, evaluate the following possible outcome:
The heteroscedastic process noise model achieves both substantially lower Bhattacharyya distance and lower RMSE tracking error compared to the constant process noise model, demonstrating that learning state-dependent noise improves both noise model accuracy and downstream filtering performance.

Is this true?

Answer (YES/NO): NO